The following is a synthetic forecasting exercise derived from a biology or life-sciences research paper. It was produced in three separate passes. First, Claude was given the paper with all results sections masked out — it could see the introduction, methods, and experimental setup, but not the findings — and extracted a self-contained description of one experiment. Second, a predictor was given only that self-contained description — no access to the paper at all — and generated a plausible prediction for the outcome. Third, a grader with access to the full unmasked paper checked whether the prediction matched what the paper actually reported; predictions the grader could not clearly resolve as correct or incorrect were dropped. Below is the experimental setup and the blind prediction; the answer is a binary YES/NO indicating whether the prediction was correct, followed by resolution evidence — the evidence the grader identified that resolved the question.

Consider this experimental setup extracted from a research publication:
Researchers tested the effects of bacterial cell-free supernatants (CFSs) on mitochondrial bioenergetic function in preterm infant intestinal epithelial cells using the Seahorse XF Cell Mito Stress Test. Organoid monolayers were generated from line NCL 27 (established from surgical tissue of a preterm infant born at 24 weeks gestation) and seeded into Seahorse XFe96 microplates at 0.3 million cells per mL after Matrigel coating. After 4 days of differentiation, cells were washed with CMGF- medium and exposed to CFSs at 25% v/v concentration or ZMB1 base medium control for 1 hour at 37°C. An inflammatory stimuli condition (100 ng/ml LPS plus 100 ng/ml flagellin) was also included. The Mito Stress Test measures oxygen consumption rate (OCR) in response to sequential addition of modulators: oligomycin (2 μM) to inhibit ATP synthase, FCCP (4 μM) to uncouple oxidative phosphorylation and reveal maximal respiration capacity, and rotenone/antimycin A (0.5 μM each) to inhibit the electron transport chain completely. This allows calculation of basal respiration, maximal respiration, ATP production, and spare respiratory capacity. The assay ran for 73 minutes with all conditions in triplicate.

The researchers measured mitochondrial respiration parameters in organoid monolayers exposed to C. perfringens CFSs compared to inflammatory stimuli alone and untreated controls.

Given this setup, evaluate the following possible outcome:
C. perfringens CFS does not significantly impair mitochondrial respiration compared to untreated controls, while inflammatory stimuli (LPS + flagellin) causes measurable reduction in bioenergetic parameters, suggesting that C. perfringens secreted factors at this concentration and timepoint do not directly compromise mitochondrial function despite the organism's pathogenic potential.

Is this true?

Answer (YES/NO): NO